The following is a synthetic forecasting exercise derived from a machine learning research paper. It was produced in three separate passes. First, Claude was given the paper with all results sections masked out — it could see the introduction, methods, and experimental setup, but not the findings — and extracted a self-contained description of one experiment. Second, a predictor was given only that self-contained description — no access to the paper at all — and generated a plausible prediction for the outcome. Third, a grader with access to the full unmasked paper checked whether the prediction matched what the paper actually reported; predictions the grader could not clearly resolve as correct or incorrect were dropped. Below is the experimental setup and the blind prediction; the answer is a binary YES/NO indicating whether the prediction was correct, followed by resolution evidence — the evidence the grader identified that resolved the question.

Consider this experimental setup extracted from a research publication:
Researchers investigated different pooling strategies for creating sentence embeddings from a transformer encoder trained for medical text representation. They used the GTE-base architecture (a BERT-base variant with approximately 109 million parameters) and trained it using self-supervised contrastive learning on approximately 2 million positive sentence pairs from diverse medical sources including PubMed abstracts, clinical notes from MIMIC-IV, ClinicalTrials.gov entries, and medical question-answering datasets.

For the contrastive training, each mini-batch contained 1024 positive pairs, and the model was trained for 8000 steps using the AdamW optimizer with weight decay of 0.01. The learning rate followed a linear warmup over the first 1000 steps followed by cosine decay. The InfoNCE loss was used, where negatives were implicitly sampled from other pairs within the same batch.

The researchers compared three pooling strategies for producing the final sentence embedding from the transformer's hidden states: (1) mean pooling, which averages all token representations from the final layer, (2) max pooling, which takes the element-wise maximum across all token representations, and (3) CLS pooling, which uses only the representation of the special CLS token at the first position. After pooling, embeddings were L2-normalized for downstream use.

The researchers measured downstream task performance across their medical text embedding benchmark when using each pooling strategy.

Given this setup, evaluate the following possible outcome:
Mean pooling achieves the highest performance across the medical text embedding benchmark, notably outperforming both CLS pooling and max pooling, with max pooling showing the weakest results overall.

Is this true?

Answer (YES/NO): NO